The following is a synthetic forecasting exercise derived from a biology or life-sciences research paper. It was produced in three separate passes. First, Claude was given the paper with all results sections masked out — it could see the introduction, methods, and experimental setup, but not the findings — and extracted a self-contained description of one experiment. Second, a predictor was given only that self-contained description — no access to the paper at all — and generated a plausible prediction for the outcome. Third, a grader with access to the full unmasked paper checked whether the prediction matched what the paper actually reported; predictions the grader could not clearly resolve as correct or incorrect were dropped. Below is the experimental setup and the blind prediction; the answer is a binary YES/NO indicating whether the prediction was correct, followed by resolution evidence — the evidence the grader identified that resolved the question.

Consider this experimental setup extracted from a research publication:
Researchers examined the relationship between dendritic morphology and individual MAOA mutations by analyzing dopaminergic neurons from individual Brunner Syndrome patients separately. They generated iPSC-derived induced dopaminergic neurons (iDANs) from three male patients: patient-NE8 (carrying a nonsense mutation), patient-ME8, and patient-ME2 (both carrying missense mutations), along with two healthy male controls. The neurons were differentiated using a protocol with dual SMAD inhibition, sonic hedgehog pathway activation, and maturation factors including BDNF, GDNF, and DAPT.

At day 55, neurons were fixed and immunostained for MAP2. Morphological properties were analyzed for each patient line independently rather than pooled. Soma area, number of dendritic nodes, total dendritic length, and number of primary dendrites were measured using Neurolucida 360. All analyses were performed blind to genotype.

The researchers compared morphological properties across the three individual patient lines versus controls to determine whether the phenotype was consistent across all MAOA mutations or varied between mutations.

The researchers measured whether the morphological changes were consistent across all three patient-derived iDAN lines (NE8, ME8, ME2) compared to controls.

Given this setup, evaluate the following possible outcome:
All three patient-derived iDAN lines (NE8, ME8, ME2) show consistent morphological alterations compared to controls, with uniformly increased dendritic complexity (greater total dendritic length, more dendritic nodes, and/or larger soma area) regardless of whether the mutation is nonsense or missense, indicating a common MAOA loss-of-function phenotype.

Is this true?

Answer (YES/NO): NO